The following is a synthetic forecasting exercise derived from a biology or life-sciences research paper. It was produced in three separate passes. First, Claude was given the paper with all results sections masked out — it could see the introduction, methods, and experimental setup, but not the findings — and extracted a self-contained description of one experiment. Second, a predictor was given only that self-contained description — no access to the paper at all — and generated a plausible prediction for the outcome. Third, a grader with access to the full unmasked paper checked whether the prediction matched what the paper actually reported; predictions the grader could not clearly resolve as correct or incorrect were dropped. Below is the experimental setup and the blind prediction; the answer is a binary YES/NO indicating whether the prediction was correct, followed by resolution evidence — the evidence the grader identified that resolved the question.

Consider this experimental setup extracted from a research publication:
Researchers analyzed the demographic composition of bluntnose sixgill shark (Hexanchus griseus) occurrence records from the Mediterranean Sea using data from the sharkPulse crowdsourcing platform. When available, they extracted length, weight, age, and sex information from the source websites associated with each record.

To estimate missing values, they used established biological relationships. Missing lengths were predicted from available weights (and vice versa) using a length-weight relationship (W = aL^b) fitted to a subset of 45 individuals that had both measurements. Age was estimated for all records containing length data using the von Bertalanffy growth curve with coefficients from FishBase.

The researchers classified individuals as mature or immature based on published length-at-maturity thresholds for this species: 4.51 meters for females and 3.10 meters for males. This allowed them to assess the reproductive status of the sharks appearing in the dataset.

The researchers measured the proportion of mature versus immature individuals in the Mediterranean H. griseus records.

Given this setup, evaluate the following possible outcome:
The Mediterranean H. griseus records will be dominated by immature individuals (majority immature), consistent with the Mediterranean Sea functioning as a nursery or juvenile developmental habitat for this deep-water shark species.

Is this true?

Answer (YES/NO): YES